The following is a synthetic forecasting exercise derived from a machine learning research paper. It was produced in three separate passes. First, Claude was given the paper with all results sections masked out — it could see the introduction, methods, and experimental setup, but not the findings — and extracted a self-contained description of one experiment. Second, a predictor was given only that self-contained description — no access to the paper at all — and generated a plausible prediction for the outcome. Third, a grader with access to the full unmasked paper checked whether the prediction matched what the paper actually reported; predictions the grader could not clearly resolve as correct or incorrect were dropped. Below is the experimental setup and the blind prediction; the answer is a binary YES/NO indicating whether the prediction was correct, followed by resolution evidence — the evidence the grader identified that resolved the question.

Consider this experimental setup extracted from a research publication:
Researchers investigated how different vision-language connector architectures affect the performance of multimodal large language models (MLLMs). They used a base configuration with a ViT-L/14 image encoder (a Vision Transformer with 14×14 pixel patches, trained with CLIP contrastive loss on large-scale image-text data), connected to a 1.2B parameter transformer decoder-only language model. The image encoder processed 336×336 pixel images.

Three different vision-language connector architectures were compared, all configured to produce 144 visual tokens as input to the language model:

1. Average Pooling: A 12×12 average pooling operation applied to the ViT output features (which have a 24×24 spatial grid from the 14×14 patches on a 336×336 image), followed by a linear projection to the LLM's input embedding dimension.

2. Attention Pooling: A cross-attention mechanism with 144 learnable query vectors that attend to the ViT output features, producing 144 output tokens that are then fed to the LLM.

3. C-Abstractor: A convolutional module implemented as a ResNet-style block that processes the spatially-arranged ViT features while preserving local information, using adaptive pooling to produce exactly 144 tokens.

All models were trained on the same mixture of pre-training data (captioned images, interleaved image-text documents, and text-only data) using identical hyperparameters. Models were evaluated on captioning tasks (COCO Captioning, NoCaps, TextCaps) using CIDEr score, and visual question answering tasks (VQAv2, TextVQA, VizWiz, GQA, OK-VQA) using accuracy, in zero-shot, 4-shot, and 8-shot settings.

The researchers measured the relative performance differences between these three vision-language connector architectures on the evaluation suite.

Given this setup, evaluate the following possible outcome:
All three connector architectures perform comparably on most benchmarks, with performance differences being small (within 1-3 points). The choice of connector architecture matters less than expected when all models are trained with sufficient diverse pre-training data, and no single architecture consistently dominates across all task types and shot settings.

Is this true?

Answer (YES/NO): YES